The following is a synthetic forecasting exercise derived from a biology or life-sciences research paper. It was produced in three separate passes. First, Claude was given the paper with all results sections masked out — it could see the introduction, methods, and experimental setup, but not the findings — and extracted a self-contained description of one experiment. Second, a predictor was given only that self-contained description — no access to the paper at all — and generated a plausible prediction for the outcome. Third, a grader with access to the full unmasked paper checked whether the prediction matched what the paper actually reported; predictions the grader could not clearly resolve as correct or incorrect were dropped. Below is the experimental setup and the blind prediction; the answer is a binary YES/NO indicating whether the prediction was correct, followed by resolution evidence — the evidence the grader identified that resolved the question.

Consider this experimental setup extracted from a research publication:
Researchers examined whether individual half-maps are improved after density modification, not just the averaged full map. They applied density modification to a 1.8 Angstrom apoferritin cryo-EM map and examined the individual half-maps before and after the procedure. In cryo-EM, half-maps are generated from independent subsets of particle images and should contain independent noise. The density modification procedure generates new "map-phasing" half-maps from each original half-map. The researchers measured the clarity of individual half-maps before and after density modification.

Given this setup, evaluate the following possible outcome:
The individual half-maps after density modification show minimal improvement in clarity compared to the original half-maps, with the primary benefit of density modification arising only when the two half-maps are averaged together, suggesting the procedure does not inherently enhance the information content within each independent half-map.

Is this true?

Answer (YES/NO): NO